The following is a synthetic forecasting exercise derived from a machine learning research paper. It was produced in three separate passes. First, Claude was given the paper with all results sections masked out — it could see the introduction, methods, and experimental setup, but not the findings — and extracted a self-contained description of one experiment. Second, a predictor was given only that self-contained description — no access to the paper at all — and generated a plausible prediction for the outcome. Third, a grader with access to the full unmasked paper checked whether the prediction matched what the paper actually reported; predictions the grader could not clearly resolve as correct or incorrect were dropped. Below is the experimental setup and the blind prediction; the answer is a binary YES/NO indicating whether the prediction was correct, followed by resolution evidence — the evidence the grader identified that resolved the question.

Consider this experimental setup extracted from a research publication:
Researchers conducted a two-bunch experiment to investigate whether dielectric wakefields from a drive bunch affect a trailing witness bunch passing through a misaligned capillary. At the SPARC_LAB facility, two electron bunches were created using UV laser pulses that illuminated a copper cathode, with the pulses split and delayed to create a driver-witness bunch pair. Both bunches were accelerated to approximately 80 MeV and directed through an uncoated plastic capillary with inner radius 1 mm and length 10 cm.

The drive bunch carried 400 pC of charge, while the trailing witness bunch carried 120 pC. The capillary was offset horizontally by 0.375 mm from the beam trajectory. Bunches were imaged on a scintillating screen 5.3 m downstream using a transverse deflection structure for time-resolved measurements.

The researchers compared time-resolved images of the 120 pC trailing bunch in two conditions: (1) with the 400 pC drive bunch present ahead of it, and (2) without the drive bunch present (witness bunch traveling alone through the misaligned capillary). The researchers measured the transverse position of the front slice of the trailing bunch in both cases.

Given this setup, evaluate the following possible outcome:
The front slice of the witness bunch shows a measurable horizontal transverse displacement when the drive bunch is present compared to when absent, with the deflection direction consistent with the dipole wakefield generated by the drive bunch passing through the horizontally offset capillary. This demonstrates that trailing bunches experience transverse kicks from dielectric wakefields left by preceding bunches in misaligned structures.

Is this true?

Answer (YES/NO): YES